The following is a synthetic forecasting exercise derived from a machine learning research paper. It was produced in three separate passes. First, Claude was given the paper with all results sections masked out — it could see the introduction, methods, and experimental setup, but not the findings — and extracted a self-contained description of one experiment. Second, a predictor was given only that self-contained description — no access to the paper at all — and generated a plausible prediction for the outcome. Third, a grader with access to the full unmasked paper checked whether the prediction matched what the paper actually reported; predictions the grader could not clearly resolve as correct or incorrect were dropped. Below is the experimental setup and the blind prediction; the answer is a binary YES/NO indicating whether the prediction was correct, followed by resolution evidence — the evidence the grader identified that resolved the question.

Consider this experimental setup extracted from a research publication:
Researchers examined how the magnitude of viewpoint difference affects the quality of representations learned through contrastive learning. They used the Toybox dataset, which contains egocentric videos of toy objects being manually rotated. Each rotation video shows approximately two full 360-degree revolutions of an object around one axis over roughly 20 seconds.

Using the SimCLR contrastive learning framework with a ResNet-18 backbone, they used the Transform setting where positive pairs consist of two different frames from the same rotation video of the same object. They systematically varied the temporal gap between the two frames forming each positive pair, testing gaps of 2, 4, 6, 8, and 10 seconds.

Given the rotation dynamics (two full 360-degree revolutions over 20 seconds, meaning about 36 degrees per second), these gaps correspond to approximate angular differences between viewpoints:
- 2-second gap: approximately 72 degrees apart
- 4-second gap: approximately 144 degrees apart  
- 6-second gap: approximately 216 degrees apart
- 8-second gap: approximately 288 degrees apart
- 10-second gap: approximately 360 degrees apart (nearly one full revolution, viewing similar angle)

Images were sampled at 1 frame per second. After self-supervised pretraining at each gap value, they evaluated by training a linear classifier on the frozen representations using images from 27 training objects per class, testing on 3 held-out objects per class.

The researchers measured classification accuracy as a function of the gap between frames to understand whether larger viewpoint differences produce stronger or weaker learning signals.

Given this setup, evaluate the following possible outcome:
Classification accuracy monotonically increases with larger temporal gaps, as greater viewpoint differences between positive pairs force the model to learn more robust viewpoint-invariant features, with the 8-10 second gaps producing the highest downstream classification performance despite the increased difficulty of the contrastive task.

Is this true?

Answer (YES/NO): NO